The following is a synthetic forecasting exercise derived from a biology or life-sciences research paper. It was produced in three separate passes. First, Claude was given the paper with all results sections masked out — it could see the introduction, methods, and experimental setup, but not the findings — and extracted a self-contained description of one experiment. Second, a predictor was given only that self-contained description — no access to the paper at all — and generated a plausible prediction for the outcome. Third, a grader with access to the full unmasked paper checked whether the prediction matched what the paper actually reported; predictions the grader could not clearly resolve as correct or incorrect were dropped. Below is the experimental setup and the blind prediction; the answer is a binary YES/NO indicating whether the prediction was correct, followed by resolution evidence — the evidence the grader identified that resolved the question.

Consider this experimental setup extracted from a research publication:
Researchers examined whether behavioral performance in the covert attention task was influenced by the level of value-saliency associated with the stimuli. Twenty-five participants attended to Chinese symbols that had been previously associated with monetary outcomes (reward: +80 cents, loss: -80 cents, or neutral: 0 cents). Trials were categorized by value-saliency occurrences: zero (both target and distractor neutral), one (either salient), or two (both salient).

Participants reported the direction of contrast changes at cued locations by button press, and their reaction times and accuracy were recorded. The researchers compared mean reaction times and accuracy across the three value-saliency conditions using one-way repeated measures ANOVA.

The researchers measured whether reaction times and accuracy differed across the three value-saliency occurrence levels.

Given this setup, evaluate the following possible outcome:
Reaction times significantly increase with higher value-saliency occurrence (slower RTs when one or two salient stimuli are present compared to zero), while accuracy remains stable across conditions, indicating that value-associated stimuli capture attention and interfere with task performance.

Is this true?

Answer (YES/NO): NO